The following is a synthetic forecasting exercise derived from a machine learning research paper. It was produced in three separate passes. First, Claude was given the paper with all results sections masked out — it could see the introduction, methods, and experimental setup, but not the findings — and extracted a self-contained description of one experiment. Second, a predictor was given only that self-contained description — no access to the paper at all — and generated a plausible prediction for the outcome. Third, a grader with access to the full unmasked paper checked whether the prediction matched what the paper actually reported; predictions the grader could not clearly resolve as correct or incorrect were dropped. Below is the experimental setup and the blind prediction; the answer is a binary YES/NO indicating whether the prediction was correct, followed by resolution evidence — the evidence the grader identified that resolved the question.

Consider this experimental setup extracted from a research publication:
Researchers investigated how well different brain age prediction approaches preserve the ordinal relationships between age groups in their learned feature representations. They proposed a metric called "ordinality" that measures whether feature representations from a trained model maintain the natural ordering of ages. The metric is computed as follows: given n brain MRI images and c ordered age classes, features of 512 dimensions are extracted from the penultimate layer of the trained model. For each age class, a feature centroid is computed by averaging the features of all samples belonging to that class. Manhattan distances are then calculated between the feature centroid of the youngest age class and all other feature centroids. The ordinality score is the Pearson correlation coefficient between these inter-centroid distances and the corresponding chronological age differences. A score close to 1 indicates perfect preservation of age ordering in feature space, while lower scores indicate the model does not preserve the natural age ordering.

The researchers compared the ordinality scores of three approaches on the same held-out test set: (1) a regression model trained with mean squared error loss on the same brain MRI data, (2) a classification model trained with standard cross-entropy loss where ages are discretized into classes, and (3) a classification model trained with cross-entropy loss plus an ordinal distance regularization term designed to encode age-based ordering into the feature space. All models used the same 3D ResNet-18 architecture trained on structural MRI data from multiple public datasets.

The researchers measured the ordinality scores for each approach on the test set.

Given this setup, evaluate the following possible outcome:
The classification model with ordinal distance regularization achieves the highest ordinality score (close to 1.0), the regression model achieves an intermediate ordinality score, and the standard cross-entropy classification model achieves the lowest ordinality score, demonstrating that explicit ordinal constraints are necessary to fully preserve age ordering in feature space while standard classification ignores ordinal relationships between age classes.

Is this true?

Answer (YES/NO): NO